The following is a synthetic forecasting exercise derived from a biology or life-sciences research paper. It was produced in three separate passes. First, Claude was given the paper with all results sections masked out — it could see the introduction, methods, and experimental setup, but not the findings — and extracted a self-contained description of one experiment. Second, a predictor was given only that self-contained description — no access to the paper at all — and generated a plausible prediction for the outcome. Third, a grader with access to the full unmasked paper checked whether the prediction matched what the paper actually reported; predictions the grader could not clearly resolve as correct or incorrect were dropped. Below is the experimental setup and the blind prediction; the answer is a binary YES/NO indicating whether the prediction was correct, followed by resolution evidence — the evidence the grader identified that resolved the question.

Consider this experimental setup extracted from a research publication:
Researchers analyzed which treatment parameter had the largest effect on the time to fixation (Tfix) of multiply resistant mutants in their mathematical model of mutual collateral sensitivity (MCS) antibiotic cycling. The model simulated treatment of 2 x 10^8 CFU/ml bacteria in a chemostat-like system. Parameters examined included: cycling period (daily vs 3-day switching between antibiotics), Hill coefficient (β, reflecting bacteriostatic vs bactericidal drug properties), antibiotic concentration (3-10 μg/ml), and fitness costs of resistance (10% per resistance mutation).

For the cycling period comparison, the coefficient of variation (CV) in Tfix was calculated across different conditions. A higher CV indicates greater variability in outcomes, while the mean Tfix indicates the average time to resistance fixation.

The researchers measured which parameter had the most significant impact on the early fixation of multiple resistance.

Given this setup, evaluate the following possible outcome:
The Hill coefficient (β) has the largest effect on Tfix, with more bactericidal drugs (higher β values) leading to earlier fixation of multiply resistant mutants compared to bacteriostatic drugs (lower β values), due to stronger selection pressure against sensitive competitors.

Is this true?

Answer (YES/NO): NO